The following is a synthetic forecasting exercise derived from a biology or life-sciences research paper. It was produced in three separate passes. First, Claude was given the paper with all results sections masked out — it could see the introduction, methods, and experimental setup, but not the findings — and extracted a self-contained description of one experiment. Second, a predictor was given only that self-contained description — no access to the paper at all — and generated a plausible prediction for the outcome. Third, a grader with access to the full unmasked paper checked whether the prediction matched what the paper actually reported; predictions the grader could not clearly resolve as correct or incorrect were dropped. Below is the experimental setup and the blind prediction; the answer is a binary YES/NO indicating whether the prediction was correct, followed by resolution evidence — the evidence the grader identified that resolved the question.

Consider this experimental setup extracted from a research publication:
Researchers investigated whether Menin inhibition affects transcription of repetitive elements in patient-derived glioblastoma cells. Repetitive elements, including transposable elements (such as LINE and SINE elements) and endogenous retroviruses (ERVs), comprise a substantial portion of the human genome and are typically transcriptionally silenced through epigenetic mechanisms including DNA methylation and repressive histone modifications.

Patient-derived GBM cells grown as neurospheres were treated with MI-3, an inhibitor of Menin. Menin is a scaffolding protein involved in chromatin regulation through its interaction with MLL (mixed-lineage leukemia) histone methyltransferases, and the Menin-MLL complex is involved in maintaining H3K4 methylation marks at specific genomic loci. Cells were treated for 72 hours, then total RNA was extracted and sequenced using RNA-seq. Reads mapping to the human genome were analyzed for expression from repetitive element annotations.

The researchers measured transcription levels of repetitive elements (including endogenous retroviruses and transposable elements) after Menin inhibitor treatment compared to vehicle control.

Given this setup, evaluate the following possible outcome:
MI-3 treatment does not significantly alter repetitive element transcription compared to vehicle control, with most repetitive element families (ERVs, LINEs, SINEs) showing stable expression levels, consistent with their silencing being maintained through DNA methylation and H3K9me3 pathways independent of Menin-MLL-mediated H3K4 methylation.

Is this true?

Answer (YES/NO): NO